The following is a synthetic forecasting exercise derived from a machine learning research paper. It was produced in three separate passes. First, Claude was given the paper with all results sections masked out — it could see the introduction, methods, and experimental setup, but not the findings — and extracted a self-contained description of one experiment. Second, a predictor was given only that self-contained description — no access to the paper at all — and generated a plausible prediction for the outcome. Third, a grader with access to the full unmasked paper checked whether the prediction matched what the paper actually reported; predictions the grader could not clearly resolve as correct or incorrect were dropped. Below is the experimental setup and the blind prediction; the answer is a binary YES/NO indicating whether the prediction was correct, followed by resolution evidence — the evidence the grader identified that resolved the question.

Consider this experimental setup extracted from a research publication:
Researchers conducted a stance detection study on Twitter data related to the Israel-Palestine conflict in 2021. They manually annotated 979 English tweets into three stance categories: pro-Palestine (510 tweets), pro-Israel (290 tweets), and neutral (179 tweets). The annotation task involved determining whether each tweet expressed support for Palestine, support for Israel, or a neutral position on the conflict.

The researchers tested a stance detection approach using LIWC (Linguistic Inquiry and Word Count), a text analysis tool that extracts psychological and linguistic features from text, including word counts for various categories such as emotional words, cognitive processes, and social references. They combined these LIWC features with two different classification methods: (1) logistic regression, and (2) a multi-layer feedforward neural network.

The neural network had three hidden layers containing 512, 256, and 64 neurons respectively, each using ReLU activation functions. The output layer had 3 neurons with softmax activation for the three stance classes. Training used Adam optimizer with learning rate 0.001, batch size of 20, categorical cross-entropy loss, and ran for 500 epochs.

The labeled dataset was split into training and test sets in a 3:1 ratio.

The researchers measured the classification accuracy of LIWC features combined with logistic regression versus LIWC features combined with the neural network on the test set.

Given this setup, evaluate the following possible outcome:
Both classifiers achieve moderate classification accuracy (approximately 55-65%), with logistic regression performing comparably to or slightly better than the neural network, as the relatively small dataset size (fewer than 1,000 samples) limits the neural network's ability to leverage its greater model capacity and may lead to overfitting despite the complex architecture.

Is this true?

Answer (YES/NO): YES